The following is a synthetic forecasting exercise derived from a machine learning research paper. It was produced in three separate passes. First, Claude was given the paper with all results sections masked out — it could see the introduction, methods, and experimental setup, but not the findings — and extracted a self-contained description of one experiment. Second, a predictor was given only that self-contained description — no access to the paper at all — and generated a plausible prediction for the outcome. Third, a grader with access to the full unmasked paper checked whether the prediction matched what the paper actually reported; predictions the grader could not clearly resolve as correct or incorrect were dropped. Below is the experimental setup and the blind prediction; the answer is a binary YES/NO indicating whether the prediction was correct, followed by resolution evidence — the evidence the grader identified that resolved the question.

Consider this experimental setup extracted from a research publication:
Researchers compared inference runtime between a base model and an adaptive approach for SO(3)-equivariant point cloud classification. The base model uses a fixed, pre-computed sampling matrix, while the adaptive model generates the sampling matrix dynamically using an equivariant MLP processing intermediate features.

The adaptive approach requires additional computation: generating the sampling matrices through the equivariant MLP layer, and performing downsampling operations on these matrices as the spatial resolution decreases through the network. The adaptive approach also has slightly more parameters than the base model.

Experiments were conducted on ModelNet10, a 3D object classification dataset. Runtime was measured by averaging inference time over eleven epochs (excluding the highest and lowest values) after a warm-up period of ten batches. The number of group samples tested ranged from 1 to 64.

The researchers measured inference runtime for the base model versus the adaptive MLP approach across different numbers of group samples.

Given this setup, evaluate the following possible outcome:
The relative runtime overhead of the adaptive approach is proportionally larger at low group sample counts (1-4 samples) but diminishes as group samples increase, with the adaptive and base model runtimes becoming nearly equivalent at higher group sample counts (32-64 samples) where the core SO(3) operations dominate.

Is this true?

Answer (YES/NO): NO